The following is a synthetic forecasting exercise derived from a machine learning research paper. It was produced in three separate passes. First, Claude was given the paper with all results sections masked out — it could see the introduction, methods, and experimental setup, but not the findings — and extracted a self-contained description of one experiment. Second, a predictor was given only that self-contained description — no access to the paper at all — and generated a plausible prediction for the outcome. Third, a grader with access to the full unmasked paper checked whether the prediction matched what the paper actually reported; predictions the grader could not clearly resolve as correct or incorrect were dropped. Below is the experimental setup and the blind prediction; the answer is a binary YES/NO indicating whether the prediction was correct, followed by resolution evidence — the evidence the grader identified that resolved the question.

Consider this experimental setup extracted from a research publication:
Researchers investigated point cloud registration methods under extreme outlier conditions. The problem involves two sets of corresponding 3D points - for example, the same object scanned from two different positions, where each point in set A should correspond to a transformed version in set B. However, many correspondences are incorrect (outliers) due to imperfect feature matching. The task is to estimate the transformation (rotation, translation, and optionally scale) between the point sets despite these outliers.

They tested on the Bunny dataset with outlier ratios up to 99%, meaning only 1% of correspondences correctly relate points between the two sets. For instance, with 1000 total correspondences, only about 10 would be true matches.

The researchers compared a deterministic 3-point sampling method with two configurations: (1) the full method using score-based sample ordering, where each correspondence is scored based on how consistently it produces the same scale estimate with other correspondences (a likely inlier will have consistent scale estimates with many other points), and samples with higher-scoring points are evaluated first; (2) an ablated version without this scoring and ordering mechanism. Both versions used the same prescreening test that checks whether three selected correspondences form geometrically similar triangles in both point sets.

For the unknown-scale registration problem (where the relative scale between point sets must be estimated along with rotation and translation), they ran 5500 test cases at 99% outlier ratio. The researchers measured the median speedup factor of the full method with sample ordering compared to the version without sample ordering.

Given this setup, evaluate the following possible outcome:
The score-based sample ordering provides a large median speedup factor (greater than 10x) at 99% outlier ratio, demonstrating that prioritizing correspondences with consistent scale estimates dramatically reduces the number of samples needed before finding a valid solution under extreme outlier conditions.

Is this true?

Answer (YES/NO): NO